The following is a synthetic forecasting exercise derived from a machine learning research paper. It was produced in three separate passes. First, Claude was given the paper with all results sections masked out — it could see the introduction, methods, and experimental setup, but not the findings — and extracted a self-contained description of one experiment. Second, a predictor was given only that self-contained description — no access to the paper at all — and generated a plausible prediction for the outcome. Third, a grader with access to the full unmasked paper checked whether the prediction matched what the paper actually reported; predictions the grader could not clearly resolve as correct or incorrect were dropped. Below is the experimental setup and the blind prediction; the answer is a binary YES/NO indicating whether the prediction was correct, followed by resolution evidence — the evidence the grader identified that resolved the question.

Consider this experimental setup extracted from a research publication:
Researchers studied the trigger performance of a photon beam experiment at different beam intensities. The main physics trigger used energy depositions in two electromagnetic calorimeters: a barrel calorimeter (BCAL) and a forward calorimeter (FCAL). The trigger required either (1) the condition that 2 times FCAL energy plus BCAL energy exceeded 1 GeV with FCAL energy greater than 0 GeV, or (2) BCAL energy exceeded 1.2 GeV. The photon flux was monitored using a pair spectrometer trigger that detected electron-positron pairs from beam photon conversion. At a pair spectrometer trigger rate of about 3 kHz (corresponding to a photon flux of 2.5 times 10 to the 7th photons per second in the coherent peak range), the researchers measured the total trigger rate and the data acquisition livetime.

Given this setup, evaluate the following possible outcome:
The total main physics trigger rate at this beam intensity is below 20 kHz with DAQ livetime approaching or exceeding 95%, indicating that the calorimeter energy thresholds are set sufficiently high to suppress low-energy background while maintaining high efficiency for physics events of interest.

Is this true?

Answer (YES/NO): NO